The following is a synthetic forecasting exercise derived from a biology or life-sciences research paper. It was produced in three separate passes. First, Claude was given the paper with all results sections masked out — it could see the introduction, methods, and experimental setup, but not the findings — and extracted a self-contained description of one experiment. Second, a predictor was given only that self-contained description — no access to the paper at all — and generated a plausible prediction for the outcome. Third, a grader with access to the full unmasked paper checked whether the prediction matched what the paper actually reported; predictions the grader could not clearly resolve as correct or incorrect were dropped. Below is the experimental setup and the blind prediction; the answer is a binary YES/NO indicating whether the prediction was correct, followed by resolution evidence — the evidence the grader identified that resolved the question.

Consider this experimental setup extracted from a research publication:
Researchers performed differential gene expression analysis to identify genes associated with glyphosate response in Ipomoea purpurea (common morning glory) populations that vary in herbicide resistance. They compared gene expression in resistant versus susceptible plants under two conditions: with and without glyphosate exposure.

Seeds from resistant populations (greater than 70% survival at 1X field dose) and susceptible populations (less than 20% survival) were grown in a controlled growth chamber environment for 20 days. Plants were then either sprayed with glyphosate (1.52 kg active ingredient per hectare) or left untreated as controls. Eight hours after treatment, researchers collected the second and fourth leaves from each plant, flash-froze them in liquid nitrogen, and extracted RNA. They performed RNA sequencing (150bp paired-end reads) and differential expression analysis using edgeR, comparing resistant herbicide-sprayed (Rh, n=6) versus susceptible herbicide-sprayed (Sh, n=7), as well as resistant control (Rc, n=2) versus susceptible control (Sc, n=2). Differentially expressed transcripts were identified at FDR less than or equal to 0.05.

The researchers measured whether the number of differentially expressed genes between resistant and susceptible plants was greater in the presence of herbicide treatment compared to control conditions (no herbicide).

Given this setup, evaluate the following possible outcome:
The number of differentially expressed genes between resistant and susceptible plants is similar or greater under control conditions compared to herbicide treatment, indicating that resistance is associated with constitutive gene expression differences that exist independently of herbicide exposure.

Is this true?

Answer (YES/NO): YES